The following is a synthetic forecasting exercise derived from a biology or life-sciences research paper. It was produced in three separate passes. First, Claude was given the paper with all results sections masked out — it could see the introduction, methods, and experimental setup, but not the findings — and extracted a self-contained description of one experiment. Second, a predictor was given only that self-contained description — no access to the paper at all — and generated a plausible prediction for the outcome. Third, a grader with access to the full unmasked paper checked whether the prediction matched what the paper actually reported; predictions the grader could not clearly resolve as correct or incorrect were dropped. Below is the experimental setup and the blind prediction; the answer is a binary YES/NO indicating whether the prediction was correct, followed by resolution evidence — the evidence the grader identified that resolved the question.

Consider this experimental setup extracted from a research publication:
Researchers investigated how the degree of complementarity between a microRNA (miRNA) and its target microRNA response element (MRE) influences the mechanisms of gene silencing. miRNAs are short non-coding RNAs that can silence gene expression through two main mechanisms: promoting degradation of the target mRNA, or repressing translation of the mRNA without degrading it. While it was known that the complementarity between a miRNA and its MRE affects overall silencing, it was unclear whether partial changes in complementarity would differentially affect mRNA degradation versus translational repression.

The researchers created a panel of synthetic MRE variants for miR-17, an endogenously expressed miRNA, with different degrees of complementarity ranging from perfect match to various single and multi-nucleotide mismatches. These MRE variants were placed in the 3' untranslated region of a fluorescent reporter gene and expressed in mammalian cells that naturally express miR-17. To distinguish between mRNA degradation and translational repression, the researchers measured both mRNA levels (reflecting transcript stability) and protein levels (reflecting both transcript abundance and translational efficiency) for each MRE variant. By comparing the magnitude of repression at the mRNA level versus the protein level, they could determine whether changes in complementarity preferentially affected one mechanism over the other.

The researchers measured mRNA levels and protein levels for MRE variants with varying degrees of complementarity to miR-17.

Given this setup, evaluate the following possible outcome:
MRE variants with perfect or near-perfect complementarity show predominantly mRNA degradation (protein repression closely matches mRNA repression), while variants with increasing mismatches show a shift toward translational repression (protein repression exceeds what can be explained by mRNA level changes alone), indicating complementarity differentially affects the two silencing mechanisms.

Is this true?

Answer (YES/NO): NO